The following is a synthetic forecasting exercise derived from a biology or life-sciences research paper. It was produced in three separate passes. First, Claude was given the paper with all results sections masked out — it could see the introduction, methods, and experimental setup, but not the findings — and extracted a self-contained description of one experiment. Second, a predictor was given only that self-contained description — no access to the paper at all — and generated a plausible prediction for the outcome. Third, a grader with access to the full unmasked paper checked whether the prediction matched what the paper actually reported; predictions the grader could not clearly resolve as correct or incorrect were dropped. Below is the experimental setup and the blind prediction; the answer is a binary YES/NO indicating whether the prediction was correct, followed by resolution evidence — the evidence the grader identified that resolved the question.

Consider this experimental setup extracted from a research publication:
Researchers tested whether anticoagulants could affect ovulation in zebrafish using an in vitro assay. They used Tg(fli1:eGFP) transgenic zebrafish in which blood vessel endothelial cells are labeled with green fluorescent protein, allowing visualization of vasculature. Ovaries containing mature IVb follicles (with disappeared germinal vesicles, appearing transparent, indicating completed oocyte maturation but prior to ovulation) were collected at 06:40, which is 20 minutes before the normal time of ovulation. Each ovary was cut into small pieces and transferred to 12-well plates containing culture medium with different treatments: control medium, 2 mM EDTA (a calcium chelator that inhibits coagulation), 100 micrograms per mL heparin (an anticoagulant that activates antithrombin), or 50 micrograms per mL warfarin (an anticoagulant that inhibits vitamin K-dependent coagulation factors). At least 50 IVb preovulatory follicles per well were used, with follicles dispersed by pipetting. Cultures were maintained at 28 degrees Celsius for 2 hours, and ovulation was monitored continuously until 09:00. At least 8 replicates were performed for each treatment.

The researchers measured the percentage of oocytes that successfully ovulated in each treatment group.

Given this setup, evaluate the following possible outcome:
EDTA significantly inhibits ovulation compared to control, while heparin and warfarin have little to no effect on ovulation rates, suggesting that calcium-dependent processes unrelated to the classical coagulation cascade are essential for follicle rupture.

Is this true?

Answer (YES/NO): NO